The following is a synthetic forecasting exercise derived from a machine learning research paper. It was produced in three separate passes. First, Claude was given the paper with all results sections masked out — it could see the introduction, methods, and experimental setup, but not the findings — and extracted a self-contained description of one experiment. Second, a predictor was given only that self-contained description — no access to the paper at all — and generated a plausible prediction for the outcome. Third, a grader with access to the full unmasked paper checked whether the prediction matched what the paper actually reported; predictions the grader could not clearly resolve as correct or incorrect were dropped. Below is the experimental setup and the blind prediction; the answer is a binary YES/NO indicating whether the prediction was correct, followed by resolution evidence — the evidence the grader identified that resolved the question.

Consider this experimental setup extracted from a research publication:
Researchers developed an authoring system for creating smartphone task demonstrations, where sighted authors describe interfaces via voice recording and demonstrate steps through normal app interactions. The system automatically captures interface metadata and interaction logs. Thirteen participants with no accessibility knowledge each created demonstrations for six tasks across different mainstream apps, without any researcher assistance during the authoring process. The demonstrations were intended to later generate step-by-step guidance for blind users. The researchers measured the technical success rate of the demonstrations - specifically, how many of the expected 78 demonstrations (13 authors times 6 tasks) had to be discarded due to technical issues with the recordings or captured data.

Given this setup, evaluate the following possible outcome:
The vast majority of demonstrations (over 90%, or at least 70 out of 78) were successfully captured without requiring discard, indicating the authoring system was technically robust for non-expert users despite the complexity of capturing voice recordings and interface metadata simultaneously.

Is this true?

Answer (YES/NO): NO